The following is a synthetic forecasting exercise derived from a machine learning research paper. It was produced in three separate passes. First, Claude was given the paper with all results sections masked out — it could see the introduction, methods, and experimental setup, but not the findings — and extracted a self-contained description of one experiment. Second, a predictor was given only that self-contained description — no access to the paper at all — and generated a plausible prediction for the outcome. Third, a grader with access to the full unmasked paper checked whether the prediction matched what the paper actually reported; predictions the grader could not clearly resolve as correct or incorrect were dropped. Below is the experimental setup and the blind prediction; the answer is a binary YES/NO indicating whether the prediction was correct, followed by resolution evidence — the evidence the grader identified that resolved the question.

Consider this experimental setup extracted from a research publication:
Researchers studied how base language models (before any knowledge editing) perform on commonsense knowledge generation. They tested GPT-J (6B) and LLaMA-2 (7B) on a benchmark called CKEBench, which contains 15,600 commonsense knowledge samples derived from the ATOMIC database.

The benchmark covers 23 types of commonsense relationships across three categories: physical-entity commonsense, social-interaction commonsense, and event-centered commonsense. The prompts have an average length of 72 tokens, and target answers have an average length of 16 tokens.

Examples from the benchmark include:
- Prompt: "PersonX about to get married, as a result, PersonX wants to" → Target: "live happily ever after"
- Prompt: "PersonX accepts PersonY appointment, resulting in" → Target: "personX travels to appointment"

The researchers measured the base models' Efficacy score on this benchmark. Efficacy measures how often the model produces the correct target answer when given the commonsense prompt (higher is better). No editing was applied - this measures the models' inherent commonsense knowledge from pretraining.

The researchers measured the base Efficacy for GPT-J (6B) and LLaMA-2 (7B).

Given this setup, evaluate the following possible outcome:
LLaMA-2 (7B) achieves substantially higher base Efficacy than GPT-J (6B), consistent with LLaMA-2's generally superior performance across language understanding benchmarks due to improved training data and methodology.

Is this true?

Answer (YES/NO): NO